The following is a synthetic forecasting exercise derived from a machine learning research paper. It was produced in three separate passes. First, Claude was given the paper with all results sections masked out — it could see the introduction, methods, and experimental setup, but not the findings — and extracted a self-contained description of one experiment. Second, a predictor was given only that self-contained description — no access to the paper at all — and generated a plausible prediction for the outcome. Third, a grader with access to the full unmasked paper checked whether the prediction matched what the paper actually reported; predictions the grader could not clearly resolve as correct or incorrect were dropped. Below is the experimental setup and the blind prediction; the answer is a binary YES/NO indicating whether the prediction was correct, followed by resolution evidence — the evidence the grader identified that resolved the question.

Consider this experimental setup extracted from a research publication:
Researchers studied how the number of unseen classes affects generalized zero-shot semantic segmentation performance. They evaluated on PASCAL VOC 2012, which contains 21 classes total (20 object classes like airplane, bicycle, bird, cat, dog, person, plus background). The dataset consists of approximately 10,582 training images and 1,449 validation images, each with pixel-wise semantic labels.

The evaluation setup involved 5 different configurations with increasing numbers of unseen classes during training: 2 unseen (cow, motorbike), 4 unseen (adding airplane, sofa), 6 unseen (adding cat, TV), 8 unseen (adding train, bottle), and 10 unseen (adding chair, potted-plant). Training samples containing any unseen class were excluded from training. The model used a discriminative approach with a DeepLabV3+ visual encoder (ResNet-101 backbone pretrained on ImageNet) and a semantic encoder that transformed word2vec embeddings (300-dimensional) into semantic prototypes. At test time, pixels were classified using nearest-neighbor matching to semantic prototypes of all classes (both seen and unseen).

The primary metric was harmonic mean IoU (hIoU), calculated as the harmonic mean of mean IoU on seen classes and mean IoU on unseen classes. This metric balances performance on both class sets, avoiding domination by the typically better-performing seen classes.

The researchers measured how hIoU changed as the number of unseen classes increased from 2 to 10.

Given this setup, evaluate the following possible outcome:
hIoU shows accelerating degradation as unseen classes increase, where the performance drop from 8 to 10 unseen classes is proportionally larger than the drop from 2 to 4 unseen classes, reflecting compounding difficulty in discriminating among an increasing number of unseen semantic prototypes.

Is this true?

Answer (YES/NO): NO